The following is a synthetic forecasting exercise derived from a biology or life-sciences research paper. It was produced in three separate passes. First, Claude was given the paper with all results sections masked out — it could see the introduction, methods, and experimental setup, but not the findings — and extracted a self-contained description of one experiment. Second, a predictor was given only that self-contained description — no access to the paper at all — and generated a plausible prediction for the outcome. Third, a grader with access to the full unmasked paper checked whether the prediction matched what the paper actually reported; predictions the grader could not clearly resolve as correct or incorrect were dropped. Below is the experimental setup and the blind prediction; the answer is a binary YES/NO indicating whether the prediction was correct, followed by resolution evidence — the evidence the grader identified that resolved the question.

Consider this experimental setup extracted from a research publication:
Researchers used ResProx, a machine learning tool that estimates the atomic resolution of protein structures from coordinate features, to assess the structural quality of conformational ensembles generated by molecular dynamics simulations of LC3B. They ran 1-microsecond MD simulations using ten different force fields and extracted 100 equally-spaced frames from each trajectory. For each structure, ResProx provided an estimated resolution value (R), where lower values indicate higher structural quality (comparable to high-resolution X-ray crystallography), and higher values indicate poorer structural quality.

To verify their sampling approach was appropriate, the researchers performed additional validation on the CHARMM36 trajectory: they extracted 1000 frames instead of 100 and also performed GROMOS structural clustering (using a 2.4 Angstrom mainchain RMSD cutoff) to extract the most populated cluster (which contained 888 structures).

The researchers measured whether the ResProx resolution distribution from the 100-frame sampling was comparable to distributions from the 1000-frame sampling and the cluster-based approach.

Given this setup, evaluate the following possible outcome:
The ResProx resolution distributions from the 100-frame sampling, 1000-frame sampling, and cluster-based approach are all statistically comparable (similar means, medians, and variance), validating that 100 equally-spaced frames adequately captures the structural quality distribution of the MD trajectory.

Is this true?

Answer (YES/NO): YES